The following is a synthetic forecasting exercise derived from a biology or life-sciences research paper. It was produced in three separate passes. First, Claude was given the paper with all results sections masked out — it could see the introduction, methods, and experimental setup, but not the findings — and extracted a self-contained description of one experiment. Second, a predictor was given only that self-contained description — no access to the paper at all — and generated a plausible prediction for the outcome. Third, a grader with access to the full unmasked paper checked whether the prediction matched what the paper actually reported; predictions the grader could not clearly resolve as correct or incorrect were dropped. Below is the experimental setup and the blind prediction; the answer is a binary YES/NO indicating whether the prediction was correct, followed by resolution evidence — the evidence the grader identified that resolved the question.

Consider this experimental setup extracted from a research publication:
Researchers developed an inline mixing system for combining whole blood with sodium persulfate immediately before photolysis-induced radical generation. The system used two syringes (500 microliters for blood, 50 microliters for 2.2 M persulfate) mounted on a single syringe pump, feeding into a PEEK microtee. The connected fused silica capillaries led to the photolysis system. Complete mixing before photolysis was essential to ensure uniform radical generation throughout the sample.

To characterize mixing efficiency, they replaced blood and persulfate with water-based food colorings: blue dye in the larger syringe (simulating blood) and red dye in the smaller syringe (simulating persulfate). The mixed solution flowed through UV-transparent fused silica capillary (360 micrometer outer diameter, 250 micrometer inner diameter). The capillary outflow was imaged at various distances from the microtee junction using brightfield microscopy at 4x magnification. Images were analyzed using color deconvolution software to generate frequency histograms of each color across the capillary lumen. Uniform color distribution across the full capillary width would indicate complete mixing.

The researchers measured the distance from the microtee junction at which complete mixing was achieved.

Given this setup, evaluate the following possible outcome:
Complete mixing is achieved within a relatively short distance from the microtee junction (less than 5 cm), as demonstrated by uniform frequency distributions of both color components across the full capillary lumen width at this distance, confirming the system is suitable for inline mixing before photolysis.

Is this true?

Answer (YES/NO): YES